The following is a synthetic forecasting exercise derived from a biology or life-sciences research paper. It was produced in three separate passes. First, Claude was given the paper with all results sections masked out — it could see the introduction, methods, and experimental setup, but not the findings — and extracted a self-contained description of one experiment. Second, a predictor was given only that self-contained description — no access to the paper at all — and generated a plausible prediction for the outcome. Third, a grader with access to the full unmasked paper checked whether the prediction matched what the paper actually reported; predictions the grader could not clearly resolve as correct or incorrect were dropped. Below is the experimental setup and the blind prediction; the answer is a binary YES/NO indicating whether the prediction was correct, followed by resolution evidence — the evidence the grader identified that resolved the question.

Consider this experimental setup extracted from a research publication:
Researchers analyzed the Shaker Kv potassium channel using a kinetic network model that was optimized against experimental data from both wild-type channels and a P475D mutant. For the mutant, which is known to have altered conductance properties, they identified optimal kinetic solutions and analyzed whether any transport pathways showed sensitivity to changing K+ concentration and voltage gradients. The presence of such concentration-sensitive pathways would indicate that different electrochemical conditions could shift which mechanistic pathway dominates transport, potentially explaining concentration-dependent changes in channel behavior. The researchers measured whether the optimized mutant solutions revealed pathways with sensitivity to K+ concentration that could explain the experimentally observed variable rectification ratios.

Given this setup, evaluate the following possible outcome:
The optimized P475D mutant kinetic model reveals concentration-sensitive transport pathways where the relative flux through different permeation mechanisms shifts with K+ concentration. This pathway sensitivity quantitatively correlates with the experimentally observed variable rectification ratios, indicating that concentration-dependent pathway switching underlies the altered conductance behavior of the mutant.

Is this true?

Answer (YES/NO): YES